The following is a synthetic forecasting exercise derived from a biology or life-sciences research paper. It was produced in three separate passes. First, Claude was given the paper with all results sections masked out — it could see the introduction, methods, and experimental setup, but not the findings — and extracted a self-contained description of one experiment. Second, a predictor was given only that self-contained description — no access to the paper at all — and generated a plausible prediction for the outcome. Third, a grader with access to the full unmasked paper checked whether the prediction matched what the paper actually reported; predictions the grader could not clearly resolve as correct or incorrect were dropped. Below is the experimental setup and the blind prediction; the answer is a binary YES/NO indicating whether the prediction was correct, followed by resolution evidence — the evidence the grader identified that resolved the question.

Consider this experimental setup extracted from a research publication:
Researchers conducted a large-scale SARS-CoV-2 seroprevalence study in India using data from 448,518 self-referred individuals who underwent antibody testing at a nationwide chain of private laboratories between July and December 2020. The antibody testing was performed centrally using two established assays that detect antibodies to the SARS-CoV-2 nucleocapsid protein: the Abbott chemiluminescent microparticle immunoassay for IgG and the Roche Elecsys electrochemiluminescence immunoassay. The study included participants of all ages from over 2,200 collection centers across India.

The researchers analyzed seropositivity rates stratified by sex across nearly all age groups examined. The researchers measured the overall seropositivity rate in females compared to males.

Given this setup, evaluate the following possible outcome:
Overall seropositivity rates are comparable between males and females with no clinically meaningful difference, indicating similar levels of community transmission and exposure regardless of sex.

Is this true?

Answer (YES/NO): NO